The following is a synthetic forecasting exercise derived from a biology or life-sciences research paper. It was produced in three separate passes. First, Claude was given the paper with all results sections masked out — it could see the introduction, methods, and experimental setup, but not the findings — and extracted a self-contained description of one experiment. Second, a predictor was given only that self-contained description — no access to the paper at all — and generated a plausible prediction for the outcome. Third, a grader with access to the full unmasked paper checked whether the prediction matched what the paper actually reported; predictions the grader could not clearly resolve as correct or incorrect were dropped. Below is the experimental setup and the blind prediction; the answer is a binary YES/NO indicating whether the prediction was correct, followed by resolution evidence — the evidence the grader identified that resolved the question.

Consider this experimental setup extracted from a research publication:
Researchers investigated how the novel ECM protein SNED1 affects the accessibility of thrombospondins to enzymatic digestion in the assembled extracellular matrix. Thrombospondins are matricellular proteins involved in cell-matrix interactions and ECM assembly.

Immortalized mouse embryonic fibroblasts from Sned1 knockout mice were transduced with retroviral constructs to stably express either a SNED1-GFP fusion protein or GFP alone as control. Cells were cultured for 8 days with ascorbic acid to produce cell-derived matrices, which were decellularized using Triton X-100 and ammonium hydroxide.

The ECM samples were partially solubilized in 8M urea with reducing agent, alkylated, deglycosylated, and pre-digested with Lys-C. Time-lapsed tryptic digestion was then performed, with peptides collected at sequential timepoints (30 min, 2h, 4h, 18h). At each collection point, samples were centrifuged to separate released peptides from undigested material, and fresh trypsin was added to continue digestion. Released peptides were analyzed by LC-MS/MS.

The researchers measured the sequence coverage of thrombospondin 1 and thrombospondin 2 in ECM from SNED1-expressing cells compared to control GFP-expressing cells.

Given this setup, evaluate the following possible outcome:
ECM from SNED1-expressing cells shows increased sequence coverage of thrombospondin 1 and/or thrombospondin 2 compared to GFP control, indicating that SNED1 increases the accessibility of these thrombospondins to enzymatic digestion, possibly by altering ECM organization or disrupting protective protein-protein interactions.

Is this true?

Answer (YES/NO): YES